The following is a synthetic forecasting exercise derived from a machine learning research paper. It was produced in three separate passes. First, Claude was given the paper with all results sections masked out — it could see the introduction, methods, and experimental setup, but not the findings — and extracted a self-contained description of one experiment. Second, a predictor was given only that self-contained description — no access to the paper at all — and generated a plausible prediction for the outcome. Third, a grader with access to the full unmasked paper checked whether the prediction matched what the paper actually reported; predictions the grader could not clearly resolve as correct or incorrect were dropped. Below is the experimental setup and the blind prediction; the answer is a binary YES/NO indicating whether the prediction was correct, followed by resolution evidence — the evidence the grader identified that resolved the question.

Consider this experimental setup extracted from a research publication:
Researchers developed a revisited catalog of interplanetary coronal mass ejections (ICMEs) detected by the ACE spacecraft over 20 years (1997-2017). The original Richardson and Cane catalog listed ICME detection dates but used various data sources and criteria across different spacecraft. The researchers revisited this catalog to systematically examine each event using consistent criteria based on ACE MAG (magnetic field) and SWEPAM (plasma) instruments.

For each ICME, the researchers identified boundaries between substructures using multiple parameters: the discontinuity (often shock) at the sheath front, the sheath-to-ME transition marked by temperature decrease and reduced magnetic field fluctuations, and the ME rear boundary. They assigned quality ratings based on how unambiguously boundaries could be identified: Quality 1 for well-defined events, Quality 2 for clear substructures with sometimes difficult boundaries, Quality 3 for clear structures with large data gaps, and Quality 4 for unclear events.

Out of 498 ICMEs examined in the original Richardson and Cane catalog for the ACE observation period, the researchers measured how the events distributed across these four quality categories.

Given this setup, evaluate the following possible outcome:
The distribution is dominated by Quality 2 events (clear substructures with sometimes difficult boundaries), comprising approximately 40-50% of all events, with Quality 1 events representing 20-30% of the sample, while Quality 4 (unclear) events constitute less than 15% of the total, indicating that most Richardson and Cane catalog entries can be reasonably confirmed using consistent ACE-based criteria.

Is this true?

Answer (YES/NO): YES